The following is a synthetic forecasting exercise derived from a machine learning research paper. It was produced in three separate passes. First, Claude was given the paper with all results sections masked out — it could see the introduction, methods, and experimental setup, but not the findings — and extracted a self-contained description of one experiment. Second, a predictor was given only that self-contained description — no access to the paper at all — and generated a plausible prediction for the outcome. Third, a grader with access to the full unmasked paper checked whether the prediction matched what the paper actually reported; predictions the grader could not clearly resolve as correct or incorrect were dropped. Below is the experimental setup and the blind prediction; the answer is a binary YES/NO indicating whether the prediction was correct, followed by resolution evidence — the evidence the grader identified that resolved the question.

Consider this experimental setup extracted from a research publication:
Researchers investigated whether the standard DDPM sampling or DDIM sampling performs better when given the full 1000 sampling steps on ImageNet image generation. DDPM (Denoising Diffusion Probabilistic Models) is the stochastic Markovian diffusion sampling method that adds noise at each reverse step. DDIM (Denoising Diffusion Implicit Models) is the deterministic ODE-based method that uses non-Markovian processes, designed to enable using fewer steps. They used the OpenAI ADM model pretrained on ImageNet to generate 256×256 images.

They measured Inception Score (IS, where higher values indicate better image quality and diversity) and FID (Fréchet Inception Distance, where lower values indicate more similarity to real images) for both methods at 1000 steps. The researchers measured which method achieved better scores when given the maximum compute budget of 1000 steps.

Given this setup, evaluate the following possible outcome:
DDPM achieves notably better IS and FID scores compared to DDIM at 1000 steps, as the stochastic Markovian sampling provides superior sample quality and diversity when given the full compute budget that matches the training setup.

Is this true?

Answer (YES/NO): YES